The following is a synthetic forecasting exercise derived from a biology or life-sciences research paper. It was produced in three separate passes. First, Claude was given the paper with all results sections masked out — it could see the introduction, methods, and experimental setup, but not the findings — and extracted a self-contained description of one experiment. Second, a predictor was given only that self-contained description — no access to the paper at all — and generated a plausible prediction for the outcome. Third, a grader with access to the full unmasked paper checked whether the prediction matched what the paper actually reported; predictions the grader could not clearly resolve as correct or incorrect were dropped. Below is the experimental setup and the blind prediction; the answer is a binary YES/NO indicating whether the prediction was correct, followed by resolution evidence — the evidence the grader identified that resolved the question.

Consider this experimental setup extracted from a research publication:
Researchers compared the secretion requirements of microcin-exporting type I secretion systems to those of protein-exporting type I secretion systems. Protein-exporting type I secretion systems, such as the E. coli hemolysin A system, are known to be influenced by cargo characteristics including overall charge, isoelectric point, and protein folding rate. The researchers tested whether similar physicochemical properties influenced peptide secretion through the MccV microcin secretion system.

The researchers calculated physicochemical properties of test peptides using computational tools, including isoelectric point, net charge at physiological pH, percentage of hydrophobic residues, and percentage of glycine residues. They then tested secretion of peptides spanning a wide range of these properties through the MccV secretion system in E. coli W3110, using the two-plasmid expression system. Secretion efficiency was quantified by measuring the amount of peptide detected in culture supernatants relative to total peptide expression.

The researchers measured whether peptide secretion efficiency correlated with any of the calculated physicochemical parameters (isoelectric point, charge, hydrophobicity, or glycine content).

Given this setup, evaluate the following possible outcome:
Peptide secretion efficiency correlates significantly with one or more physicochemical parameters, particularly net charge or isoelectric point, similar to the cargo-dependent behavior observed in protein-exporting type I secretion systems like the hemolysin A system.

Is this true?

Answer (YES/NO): NO